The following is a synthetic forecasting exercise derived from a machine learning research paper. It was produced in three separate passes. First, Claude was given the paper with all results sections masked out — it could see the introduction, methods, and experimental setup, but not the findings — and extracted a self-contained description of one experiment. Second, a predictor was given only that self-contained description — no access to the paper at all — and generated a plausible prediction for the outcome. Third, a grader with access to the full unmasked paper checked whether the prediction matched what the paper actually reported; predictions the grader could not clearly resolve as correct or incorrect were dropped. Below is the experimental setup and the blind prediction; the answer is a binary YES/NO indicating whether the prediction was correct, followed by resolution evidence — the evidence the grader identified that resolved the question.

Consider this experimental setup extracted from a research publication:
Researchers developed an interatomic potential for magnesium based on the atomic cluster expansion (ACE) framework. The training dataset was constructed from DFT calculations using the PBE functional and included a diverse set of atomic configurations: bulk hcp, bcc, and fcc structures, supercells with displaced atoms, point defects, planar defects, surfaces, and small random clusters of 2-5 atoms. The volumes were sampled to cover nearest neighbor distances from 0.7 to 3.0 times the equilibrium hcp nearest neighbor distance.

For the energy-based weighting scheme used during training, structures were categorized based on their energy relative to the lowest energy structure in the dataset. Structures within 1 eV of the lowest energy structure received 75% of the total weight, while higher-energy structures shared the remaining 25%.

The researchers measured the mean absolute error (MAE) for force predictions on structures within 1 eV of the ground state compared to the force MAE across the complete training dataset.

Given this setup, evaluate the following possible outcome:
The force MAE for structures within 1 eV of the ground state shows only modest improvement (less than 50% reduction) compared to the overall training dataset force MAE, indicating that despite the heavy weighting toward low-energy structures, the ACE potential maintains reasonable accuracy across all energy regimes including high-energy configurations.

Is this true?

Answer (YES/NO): YES